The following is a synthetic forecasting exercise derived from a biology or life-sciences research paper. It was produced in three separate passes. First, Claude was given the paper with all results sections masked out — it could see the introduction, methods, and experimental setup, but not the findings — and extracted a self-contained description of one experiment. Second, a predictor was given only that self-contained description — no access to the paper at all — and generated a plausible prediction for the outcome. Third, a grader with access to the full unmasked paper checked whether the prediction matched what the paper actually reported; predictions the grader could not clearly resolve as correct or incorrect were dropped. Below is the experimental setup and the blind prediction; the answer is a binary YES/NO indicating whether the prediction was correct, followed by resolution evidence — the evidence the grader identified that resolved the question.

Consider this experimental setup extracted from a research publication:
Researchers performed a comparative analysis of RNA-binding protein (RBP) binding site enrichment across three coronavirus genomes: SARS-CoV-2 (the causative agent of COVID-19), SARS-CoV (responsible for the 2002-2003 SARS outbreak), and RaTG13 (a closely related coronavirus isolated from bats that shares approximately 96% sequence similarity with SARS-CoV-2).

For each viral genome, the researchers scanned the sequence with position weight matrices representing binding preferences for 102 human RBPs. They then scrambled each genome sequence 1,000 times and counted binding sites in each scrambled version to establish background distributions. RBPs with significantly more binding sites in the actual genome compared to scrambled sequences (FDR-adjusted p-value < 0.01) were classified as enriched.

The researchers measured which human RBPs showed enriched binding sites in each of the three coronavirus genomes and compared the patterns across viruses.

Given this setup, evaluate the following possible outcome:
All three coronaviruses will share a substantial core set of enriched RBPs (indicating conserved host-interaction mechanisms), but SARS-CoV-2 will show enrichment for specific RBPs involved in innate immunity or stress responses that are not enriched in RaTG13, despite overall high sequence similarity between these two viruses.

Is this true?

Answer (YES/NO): NO